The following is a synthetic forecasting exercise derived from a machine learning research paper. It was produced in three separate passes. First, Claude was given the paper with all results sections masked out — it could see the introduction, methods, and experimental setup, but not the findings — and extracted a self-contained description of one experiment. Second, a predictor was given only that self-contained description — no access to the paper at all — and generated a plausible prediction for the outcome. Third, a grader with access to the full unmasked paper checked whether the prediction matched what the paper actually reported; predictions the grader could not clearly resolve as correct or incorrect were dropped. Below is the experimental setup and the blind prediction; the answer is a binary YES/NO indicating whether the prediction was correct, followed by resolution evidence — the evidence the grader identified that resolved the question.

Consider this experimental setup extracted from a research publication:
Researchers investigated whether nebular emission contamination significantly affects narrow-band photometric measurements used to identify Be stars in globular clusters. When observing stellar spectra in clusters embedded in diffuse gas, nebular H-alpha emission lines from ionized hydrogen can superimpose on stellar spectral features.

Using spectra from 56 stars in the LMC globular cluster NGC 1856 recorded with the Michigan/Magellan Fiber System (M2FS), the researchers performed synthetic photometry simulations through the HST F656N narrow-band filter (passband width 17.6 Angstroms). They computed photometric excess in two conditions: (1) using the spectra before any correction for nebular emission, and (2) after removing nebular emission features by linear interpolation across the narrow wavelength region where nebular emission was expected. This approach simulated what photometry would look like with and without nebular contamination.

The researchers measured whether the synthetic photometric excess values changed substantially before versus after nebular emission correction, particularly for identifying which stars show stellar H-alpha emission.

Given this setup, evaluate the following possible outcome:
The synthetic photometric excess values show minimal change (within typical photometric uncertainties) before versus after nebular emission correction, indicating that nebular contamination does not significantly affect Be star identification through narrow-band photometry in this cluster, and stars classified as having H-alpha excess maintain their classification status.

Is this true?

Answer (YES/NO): YES